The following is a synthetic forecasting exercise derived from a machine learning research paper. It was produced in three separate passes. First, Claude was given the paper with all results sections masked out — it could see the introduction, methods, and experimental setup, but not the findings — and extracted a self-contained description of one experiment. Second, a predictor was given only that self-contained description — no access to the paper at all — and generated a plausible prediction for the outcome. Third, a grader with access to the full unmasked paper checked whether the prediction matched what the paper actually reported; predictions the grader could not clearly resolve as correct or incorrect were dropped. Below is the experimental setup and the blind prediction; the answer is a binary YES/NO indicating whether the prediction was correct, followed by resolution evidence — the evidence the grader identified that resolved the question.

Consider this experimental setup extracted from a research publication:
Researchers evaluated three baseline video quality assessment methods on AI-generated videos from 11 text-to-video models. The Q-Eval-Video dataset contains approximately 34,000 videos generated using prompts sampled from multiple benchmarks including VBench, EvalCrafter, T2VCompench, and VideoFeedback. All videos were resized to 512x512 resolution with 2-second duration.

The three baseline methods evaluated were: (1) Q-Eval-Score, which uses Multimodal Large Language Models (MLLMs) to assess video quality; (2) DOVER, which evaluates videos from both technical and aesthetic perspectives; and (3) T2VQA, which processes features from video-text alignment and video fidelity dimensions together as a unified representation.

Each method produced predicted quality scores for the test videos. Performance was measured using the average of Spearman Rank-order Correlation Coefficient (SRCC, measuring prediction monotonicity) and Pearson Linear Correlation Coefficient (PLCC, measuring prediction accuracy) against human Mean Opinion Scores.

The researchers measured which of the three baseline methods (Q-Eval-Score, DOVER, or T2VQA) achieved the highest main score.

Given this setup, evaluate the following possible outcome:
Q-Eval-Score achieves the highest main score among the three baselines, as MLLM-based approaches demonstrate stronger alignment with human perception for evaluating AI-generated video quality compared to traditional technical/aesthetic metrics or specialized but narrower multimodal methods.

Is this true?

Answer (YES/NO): NO